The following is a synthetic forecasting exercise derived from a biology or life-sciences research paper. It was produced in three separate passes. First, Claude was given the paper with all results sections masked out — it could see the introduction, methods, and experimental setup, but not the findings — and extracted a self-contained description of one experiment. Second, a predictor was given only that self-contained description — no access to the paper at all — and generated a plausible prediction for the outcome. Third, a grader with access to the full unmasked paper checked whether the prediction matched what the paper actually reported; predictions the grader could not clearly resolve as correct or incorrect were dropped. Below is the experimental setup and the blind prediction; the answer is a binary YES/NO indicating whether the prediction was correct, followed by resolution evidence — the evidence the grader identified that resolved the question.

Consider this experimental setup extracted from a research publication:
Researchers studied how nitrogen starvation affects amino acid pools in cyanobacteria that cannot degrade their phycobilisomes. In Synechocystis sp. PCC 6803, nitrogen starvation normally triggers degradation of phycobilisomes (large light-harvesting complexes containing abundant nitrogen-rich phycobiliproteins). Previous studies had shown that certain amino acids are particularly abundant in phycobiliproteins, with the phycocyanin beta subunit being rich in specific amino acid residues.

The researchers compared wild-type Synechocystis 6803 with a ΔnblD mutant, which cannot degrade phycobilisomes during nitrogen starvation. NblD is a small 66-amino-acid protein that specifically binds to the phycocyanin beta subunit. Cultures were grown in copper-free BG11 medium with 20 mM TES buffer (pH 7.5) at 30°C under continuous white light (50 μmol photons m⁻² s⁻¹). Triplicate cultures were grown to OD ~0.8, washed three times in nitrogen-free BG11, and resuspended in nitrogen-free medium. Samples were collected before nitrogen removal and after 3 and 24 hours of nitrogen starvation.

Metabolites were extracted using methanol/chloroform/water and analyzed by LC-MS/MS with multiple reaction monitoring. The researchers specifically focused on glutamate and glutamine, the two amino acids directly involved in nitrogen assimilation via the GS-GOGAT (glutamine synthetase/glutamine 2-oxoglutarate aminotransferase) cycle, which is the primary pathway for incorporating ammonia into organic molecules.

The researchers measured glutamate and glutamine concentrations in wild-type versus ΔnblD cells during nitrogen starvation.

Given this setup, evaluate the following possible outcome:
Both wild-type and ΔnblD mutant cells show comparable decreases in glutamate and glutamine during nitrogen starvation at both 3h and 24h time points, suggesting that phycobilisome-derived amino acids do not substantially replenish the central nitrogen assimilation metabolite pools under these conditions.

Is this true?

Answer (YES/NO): NO